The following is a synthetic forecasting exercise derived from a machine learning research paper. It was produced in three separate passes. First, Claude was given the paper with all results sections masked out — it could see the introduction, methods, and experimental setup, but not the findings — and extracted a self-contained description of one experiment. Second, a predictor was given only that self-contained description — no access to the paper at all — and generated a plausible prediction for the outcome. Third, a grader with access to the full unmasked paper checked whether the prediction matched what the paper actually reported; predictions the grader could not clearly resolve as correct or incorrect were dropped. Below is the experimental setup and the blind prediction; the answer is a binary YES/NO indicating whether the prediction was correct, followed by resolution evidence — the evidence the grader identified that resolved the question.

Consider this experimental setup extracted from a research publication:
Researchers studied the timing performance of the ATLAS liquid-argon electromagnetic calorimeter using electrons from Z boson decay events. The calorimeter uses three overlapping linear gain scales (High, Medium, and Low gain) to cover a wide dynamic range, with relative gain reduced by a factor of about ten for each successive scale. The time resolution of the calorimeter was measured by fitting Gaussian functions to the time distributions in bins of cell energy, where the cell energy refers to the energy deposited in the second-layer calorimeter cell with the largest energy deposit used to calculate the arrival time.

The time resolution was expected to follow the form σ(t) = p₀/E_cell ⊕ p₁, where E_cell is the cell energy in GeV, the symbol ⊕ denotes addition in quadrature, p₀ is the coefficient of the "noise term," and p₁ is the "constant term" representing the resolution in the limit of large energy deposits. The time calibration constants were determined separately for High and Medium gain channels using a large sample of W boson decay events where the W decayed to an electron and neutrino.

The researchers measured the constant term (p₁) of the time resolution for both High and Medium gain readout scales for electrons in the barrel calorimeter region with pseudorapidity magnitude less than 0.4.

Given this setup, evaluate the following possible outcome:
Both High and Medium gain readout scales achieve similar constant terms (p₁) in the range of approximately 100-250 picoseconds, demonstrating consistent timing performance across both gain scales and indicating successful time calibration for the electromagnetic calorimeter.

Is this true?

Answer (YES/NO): YES